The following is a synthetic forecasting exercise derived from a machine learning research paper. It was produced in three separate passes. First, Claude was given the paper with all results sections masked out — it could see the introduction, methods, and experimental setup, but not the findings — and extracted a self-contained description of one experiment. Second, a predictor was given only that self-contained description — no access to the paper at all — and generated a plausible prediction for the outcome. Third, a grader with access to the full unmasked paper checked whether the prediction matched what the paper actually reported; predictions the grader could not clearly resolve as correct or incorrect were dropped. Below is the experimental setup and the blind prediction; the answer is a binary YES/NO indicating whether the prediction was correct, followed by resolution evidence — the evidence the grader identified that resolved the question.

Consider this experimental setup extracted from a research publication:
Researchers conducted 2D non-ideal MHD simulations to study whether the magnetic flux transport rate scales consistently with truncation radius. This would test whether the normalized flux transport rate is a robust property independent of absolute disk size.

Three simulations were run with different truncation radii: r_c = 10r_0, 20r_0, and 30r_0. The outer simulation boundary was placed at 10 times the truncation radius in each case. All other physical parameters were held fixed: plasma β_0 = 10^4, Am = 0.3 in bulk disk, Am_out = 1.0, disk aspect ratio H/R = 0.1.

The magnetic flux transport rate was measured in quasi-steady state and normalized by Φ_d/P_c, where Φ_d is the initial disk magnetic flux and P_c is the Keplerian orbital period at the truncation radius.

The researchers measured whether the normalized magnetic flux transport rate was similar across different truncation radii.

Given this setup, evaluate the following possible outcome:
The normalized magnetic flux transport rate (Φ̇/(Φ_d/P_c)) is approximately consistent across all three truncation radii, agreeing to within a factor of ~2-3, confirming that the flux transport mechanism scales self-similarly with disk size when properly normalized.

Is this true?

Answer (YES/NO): YES